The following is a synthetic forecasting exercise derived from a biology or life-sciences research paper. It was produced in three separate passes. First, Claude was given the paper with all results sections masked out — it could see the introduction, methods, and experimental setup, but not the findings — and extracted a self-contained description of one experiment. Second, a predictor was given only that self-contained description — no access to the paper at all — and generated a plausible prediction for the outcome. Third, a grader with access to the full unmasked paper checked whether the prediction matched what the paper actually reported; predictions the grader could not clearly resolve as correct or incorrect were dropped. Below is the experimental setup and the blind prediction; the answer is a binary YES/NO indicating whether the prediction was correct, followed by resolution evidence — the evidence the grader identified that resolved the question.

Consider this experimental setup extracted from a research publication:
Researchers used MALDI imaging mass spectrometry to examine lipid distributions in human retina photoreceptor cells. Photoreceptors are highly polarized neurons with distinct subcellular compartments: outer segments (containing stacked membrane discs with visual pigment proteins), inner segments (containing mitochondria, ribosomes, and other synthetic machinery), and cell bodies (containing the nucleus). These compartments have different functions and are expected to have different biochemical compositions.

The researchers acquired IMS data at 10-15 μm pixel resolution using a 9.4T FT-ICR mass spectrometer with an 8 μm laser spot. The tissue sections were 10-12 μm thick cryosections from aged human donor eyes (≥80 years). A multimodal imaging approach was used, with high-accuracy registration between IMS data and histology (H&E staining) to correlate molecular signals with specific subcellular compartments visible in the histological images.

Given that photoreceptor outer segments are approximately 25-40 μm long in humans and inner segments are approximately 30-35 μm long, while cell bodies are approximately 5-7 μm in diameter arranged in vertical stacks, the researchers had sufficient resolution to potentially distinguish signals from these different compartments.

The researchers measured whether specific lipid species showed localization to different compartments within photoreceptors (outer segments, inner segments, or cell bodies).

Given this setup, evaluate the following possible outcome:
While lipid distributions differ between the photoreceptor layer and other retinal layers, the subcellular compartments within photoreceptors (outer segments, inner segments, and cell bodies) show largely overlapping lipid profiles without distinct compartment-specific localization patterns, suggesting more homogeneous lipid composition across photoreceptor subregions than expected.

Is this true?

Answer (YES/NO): NO